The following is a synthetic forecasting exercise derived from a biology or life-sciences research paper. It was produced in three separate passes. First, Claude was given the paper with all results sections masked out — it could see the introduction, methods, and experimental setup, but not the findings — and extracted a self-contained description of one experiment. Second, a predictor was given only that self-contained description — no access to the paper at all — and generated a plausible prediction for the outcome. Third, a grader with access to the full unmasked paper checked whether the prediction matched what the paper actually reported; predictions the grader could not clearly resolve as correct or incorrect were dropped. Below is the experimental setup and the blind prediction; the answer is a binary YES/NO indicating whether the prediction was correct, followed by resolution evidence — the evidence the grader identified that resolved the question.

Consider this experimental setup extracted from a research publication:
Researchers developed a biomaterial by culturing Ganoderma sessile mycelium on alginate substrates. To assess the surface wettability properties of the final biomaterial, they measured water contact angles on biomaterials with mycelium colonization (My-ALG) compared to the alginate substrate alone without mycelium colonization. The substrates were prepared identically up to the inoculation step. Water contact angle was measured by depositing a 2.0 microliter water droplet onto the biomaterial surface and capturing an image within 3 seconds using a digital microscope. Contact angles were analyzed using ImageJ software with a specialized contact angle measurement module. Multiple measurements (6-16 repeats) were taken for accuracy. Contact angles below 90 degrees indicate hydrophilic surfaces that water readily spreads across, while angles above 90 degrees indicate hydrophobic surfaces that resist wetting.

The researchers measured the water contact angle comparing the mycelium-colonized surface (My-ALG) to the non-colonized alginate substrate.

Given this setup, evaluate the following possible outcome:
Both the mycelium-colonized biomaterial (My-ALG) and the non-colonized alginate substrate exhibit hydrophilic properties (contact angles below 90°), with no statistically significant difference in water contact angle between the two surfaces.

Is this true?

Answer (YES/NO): NO